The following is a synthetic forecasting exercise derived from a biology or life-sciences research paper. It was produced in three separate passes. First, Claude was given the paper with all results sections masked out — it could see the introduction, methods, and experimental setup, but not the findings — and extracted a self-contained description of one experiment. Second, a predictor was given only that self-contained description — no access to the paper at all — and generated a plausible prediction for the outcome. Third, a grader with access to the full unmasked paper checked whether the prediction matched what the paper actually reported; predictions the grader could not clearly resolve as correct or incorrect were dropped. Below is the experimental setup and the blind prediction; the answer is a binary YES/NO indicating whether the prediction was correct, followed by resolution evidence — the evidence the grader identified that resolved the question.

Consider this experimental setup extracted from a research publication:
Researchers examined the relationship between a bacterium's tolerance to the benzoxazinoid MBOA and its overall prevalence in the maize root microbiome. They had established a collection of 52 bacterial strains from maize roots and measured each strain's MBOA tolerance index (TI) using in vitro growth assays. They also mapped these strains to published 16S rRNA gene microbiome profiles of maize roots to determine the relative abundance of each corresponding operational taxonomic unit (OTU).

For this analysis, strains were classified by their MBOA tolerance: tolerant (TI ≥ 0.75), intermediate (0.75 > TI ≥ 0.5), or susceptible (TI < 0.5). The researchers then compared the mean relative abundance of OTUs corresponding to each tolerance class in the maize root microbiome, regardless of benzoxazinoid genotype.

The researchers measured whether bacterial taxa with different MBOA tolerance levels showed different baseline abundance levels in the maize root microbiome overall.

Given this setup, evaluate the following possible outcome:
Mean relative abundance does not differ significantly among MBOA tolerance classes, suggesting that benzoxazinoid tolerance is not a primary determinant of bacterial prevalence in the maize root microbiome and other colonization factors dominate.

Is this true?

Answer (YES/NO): NO